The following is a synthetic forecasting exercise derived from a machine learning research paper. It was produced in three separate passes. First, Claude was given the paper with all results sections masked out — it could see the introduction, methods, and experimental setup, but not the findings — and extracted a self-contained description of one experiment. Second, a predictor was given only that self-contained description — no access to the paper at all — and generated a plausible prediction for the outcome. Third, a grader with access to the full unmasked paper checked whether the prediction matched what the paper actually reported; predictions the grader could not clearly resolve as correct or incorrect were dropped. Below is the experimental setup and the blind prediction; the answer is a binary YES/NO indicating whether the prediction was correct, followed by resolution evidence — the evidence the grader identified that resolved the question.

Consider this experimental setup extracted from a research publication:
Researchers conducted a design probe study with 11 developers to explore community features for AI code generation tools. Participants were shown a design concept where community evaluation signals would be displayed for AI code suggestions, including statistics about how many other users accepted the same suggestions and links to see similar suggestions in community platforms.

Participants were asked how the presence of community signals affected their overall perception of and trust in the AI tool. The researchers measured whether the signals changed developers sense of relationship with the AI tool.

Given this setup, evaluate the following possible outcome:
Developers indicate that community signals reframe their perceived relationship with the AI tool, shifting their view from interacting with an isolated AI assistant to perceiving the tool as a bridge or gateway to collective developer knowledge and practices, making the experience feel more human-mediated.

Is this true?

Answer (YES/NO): YES